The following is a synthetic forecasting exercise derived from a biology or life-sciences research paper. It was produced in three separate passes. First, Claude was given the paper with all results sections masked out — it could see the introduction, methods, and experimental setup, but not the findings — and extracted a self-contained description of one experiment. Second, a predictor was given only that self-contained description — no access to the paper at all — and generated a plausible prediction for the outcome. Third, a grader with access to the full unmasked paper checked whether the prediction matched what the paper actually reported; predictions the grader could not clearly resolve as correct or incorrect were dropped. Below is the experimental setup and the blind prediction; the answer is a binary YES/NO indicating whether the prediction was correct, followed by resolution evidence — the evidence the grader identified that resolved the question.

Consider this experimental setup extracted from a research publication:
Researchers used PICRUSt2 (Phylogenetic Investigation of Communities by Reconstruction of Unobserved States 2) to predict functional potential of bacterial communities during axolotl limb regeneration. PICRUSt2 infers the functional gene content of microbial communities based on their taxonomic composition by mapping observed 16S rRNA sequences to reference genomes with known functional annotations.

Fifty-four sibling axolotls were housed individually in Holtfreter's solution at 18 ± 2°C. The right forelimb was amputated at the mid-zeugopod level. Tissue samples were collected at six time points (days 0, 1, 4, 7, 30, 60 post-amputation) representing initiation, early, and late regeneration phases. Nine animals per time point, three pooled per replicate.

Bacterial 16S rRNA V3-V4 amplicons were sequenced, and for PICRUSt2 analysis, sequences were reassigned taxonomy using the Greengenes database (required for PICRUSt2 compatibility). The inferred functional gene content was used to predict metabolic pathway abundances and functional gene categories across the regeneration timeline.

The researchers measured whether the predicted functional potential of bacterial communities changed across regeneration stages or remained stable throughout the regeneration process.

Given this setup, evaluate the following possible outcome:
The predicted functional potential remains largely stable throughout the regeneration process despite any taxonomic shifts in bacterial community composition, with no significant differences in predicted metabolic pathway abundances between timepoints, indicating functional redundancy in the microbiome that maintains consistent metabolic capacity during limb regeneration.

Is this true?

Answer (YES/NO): NO